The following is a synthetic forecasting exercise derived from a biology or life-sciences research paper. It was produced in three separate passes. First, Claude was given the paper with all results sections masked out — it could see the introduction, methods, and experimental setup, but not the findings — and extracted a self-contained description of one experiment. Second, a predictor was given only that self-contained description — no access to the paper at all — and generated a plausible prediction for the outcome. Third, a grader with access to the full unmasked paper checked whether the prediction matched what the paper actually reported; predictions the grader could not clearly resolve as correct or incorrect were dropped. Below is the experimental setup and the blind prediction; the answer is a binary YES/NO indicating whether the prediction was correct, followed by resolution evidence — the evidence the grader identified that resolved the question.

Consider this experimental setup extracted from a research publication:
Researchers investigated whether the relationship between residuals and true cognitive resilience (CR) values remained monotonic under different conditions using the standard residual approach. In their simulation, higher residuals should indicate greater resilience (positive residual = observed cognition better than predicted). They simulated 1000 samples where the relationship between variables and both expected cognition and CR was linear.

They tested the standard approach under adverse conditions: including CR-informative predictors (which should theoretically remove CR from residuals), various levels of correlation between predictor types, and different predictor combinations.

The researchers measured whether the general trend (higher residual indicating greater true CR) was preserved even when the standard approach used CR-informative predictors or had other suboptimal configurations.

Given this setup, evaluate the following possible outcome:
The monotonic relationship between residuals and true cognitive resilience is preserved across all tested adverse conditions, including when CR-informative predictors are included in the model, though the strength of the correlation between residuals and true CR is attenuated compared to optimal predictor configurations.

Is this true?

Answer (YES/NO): YES